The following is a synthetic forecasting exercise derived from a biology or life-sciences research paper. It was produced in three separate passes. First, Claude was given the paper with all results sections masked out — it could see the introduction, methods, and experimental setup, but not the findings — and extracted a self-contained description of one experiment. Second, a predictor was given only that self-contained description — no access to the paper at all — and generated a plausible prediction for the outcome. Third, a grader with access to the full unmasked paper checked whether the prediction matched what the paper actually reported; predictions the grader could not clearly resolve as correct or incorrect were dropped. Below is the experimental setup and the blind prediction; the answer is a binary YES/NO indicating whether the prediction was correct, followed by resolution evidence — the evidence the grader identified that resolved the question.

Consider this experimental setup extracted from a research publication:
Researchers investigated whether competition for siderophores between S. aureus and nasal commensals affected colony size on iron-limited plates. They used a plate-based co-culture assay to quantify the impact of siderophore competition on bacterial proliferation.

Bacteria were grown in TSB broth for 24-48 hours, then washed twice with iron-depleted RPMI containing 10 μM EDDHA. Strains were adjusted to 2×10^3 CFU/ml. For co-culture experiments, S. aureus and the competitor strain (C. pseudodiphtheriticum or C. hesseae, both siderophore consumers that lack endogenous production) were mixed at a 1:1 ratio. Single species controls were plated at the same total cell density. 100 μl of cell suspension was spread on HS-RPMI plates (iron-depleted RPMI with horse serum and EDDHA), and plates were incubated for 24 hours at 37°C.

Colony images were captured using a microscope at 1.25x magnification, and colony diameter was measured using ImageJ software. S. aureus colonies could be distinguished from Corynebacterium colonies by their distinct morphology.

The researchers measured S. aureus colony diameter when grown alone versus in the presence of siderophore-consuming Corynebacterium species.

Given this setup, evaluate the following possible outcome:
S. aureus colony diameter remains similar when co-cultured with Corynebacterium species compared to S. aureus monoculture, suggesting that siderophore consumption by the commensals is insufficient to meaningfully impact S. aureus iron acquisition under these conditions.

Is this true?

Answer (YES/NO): NO